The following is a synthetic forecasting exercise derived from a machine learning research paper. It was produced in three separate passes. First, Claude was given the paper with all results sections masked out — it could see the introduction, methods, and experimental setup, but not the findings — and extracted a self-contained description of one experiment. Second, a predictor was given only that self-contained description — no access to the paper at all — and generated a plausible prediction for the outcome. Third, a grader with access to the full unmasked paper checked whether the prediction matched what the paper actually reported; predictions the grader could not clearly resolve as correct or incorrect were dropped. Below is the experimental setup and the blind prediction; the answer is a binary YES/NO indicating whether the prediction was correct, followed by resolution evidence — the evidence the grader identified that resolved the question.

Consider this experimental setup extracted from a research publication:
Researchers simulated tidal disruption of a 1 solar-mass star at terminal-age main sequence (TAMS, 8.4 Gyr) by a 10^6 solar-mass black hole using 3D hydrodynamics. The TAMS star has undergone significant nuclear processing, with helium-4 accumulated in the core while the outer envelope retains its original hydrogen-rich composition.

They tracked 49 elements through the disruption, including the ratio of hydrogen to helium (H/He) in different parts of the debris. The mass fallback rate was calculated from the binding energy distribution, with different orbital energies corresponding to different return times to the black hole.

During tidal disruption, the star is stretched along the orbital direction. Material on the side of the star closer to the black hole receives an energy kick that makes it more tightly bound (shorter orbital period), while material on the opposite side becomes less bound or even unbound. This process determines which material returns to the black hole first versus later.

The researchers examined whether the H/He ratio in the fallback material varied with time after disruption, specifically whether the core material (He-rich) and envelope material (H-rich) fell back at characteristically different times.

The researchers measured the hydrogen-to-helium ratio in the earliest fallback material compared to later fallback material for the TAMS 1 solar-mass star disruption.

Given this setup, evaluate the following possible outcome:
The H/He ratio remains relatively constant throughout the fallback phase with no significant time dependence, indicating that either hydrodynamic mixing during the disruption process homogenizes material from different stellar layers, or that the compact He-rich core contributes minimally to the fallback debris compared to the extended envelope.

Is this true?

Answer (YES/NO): NO